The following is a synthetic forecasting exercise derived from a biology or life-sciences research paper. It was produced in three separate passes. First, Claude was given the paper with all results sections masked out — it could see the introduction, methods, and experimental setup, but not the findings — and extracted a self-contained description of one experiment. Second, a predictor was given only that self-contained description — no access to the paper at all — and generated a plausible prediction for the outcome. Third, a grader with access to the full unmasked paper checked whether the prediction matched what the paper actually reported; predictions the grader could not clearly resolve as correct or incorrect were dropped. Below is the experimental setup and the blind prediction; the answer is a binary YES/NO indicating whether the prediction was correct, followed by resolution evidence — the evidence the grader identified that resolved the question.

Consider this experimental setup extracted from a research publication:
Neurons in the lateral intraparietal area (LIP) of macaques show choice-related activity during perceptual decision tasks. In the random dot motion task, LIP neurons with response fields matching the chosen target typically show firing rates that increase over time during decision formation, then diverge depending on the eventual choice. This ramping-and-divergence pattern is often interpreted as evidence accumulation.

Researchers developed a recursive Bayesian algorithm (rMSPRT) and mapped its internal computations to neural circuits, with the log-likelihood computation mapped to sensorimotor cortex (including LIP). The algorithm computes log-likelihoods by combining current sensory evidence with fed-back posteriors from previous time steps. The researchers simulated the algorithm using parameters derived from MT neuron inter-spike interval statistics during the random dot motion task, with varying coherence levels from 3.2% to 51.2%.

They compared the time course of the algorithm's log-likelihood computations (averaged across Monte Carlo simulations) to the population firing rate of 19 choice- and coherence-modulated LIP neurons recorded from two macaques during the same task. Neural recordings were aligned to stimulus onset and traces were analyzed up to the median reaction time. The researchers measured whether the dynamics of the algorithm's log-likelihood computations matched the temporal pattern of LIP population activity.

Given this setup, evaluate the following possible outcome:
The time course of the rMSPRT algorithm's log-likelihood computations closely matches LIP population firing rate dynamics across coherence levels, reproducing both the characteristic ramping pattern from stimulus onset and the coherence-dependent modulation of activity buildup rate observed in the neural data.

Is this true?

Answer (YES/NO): YES